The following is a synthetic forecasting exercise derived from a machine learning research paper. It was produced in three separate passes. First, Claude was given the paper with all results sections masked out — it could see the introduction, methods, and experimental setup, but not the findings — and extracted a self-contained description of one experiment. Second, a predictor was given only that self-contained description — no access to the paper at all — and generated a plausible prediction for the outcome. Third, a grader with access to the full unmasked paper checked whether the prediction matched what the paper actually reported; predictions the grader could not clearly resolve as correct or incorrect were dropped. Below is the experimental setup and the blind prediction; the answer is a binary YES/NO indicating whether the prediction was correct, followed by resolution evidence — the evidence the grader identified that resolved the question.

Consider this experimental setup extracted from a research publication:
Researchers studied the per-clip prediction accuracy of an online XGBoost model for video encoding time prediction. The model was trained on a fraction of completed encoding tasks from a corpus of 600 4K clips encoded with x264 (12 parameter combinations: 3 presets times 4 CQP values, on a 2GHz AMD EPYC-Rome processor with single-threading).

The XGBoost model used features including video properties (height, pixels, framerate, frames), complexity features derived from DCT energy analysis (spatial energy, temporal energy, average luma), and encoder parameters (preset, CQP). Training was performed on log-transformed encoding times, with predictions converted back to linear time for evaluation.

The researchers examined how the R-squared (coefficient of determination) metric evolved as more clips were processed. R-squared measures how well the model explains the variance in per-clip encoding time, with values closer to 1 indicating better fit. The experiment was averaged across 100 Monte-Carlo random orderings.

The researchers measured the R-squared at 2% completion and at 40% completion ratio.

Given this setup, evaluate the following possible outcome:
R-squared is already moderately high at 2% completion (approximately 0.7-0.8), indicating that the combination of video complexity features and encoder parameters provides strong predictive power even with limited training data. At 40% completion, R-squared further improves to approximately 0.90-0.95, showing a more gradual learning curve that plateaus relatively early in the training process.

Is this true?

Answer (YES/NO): NO